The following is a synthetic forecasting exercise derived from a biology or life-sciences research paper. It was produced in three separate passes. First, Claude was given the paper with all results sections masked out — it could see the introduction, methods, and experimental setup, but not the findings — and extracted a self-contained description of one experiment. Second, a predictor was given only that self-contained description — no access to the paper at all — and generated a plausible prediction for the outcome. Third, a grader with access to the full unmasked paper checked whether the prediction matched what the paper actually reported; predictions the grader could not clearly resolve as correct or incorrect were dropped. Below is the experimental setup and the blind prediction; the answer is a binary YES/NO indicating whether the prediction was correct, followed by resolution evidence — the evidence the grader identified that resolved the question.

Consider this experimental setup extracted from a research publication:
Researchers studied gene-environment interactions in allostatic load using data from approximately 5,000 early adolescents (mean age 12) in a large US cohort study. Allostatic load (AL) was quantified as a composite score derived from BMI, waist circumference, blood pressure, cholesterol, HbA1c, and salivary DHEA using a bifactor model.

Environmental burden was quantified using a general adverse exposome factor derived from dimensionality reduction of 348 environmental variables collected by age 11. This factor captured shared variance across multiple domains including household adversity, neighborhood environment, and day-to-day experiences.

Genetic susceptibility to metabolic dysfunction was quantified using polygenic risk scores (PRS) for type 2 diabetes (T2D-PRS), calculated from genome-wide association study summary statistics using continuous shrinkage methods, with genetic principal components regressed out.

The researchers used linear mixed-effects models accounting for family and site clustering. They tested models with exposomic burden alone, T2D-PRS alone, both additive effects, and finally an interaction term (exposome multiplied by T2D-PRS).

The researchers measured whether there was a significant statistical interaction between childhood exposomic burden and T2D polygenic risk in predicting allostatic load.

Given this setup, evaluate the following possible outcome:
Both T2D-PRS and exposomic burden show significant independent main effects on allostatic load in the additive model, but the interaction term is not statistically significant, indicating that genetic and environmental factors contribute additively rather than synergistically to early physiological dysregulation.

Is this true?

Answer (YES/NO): NO